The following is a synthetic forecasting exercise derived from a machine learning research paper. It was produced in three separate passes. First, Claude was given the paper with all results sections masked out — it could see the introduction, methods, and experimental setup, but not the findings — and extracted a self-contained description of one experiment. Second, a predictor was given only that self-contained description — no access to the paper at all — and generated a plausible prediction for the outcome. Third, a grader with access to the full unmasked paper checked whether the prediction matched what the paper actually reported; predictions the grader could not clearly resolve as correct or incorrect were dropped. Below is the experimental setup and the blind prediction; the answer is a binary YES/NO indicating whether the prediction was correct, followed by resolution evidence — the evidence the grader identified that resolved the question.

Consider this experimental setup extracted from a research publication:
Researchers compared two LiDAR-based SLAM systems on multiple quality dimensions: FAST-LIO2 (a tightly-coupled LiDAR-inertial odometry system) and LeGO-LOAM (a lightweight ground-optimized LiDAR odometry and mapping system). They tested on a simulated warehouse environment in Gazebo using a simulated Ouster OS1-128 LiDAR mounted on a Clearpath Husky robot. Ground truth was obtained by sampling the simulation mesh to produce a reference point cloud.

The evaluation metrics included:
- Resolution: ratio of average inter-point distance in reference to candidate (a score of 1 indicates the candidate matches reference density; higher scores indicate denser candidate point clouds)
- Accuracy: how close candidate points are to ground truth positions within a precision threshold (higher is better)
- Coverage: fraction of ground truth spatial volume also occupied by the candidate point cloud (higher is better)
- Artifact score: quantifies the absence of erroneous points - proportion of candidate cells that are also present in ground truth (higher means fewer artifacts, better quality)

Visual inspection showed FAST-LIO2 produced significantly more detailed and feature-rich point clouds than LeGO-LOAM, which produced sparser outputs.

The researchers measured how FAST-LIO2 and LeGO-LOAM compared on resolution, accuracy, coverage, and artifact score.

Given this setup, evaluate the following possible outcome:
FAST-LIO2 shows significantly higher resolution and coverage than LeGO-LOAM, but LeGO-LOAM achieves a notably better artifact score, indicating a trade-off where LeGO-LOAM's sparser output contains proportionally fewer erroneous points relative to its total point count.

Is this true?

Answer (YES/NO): YES